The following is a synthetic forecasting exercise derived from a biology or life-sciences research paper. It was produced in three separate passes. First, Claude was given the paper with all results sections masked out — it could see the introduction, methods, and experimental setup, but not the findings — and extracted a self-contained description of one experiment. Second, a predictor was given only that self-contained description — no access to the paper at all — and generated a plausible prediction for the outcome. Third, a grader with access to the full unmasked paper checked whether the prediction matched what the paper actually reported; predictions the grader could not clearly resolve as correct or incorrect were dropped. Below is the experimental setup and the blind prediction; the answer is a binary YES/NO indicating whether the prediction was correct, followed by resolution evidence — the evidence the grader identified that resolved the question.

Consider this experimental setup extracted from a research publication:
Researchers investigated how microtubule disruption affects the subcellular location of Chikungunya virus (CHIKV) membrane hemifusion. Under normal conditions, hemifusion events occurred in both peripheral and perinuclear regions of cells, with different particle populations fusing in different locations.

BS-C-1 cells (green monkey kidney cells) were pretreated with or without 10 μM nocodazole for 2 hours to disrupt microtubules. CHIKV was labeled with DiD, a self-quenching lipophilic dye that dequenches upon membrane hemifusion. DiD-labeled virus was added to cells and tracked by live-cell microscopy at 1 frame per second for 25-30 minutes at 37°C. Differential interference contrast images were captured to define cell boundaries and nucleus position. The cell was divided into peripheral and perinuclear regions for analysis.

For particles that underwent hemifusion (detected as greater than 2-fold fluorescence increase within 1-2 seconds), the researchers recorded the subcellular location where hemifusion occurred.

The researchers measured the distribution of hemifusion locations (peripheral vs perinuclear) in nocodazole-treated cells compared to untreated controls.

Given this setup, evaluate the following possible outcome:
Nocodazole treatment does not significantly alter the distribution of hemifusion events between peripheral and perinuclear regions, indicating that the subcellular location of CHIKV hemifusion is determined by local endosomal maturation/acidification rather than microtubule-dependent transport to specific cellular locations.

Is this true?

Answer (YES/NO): NO